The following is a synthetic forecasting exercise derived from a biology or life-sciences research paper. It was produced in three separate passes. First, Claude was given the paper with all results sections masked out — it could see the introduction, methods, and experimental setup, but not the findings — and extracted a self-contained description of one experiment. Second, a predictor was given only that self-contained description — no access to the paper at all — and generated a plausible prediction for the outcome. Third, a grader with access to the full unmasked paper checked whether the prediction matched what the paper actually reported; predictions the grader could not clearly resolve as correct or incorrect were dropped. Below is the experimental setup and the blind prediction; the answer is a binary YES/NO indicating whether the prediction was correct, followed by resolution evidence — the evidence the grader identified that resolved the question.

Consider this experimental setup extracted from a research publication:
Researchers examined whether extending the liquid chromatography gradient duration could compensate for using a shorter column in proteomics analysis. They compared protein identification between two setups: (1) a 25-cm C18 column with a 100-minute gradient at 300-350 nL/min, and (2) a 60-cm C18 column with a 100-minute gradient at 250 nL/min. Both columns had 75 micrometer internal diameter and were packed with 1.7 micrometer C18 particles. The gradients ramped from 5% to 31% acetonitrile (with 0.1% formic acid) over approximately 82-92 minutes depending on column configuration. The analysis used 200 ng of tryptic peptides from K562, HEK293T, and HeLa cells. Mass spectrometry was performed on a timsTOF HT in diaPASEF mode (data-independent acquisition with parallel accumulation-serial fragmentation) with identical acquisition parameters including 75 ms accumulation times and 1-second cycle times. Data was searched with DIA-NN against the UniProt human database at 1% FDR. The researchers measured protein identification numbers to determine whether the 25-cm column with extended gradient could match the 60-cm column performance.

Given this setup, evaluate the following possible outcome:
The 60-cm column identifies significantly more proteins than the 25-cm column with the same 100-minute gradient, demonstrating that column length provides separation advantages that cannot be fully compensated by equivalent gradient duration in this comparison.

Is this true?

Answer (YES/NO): NO